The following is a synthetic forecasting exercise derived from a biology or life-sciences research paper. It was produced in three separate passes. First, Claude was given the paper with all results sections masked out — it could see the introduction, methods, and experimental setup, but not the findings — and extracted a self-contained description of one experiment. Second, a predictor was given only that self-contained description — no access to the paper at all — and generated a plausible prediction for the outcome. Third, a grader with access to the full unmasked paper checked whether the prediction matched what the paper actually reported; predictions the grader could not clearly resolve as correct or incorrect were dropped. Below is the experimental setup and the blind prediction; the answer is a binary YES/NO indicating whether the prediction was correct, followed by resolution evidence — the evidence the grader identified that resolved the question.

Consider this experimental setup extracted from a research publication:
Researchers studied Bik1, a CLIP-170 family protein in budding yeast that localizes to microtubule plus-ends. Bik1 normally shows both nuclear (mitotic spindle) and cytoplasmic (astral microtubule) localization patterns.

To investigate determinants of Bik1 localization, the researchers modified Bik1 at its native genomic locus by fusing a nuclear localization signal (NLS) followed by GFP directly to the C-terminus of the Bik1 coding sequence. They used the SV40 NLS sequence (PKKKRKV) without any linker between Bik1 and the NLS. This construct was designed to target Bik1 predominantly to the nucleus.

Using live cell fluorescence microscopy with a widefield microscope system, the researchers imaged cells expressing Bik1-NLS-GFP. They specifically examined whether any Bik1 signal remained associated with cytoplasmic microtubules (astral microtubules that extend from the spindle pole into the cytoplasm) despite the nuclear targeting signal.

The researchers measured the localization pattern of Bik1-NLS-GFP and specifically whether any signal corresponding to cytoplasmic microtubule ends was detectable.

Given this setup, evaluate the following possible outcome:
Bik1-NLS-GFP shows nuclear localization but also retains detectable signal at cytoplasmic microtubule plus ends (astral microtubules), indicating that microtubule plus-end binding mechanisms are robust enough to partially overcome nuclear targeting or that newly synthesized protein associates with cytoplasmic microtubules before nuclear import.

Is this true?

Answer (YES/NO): YES